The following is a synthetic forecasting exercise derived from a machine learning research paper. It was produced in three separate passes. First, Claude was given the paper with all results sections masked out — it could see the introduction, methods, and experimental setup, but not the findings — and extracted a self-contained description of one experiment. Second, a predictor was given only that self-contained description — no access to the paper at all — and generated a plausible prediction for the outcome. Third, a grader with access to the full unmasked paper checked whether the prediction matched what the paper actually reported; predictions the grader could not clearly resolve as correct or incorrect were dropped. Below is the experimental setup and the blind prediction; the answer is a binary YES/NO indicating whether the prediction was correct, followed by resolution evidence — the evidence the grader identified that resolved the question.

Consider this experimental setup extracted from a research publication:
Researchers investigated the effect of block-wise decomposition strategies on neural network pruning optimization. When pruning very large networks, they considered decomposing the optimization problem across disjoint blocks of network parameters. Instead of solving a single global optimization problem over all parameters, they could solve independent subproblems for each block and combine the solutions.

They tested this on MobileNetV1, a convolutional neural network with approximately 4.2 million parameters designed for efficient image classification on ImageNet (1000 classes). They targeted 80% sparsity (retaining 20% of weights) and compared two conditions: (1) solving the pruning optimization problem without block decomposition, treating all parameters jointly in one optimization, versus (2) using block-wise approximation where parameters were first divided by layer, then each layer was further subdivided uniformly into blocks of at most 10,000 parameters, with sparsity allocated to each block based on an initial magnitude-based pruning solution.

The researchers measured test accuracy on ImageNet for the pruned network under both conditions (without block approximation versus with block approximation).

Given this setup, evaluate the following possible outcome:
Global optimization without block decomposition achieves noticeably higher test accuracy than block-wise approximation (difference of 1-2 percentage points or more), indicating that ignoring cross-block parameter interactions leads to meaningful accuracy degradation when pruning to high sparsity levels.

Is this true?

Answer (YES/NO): NO